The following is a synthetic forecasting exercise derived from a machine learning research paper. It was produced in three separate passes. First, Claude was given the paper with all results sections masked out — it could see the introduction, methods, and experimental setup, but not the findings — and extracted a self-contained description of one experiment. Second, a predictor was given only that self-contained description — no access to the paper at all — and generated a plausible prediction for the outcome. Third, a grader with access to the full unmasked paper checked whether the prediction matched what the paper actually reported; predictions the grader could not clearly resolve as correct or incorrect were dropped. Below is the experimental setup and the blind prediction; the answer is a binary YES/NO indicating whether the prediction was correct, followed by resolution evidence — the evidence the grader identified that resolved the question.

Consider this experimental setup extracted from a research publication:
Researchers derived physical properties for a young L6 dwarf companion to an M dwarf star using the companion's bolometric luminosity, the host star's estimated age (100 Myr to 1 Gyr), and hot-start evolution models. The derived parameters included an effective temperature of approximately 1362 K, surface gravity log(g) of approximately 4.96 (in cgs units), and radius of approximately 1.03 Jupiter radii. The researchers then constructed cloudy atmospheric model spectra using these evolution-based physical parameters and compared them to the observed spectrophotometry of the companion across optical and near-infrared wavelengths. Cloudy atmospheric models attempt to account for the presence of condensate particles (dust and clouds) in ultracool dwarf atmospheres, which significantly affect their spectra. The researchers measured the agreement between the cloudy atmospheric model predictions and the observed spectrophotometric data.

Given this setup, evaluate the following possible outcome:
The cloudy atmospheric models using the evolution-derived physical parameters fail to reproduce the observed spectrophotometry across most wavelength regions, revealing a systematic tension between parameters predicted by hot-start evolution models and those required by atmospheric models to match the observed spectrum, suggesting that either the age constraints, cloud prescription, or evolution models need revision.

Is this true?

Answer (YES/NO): NO